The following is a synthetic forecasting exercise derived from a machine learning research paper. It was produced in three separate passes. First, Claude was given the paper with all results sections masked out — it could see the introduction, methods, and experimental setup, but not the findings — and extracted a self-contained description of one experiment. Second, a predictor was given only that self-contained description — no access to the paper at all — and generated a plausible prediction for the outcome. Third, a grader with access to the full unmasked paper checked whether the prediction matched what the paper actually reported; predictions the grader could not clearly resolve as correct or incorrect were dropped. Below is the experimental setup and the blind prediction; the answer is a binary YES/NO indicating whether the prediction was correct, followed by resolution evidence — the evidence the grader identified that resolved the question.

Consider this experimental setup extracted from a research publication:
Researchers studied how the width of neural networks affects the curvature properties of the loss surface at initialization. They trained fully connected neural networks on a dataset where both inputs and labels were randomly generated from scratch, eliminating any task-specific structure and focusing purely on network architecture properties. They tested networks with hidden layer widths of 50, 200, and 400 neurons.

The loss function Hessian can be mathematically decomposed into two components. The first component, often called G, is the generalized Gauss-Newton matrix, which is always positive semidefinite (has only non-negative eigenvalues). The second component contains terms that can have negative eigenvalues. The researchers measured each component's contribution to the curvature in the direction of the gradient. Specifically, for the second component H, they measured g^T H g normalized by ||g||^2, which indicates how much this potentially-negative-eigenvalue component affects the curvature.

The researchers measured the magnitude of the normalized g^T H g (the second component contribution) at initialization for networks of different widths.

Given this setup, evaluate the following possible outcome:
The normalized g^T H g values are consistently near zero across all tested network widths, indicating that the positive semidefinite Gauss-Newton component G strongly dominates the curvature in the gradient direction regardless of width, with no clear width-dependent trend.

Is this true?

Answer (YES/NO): NO